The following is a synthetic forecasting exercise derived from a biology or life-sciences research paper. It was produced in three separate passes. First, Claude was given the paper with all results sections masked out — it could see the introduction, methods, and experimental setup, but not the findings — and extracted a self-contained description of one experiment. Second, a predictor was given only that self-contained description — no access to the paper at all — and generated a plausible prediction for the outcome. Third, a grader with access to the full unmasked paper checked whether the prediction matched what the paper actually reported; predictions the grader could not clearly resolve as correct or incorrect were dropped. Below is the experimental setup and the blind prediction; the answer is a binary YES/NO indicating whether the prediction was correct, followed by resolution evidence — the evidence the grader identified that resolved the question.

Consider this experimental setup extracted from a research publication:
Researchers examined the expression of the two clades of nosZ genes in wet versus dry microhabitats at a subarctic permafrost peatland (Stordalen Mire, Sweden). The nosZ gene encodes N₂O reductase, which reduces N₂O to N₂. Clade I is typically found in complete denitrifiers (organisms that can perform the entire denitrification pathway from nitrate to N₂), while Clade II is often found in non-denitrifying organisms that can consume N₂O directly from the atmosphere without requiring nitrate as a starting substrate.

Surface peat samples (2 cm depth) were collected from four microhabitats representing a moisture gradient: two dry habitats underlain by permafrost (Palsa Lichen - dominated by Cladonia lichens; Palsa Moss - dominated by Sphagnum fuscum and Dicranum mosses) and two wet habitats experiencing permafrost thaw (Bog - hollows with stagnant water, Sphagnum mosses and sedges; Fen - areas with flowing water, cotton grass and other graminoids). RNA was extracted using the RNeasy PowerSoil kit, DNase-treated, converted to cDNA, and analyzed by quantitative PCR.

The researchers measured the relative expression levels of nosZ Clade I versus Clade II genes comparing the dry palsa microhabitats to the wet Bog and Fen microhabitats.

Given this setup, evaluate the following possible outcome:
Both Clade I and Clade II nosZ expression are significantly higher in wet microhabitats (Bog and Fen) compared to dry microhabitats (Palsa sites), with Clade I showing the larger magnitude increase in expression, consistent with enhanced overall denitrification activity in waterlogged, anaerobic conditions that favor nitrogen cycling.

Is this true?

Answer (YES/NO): NO